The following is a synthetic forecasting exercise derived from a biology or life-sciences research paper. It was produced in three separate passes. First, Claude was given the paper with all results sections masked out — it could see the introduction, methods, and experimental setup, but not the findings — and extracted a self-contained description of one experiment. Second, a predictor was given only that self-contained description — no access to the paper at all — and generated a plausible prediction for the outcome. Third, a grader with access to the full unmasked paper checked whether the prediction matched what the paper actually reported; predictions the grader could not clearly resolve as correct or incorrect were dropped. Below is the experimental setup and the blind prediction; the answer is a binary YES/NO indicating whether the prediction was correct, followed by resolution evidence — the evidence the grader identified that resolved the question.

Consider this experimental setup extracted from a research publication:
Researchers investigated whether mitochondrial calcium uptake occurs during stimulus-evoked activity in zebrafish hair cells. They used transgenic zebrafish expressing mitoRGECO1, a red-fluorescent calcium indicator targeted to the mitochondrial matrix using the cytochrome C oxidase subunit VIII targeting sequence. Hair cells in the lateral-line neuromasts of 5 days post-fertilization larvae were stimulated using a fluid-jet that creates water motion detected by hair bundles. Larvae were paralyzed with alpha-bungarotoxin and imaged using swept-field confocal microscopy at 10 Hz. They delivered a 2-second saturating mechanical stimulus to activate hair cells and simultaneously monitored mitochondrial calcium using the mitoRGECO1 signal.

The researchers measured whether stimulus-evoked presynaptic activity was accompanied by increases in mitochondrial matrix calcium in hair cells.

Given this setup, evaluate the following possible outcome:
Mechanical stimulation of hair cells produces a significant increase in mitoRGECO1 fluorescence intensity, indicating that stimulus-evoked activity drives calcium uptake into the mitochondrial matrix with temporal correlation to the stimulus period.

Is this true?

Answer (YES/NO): YES